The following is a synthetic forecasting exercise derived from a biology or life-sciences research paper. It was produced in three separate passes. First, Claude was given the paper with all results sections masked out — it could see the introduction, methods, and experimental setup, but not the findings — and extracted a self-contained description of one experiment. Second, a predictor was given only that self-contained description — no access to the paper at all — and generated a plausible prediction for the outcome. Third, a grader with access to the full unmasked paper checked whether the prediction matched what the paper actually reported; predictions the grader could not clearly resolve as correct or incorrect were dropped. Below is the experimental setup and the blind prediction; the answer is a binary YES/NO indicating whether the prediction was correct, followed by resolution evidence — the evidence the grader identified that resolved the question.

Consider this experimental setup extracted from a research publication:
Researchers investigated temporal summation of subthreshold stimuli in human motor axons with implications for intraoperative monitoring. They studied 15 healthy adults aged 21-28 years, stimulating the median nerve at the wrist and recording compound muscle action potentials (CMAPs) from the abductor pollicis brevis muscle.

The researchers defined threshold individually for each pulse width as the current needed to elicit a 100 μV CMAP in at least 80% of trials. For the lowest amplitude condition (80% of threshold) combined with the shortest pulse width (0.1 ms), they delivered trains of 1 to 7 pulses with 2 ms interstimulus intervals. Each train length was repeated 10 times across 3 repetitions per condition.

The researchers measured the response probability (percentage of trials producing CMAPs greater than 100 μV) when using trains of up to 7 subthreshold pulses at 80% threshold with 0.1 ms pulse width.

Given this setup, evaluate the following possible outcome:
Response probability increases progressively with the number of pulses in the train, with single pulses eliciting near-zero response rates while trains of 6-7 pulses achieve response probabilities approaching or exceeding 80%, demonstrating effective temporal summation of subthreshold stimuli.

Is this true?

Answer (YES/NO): NO